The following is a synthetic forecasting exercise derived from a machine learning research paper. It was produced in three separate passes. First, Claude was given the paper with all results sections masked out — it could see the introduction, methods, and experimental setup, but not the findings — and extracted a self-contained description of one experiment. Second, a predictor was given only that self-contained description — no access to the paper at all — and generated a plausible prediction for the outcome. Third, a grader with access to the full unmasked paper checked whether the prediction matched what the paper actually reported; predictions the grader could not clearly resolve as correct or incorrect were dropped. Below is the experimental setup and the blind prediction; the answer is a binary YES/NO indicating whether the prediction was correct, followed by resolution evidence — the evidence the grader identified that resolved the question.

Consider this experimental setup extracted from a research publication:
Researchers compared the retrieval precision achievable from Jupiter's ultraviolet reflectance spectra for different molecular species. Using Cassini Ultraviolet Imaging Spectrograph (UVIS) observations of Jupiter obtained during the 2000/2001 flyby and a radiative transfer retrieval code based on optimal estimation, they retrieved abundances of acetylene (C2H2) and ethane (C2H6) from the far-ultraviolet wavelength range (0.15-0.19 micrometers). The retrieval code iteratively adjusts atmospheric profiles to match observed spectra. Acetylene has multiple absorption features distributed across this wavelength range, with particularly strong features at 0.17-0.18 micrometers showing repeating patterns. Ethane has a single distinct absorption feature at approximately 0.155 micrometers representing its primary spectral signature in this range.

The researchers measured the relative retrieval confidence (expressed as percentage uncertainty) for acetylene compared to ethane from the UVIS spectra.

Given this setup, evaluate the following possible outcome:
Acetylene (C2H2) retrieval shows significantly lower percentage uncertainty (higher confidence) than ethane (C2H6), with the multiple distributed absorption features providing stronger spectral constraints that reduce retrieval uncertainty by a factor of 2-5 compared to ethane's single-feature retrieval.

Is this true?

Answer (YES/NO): NO